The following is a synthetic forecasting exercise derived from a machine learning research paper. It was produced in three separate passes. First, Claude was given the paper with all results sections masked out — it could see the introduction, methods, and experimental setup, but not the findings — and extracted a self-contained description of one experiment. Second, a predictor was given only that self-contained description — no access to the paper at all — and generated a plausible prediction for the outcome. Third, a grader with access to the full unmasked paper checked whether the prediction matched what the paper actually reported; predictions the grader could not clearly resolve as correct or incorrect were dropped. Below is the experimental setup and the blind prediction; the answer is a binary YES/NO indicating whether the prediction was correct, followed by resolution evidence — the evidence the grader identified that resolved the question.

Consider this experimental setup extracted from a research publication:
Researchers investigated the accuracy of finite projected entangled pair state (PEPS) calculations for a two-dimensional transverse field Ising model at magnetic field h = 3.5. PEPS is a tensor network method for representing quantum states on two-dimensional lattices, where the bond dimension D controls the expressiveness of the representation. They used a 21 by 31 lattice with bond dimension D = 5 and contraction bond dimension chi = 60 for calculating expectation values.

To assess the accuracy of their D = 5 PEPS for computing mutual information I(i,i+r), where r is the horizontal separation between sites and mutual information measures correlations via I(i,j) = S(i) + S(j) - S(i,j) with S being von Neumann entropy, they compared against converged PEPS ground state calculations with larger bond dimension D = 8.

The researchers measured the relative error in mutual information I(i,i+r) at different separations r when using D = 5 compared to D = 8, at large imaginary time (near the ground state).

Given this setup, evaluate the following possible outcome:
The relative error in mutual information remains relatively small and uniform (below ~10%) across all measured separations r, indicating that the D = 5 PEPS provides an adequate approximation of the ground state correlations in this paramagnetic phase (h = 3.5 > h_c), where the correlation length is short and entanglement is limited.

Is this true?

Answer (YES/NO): NO